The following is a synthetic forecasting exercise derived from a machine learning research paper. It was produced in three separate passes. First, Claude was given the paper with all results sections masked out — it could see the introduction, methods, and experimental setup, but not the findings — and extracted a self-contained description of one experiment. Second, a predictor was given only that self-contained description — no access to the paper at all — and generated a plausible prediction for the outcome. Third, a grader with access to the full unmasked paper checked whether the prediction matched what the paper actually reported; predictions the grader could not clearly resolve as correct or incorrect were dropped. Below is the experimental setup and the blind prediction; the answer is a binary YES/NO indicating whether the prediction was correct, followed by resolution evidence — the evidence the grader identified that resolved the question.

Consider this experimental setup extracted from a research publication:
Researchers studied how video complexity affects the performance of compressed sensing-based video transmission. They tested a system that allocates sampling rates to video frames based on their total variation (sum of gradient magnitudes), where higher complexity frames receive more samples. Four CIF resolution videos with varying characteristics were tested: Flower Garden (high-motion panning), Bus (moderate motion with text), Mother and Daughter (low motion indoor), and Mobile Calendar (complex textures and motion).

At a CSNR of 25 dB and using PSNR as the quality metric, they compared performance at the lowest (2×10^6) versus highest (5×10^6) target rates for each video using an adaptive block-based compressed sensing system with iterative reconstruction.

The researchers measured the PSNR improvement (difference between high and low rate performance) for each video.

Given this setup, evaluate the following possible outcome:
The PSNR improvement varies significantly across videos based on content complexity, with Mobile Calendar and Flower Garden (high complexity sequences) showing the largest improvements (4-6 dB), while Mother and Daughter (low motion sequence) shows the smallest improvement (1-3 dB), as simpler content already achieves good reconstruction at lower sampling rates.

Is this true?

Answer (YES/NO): NO